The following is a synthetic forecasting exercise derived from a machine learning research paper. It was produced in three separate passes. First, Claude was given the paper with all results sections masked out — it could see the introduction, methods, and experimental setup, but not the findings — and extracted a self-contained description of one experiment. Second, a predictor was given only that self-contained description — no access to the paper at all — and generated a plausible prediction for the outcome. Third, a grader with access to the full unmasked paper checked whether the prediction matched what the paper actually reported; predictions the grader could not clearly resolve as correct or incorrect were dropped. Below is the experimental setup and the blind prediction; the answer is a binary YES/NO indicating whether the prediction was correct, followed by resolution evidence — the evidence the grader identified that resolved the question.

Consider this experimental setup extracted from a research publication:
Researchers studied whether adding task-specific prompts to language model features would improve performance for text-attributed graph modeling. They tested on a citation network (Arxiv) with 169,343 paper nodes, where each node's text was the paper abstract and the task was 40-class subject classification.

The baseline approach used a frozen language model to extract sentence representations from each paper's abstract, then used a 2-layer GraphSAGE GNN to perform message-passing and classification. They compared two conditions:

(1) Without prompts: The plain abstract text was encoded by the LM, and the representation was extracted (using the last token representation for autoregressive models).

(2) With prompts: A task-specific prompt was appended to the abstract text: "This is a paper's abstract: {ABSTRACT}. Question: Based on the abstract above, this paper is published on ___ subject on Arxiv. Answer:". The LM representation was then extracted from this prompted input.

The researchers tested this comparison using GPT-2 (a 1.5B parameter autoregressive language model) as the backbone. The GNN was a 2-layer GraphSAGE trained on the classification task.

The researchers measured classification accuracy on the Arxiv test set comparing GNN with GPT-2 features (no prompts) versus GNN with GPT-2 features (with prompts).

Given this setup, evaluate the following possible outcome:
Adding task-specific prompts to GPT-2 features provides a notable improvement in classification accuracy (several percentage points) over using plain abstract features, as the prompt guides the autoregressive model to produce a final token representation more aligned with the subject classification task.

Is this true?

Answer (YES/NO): NO